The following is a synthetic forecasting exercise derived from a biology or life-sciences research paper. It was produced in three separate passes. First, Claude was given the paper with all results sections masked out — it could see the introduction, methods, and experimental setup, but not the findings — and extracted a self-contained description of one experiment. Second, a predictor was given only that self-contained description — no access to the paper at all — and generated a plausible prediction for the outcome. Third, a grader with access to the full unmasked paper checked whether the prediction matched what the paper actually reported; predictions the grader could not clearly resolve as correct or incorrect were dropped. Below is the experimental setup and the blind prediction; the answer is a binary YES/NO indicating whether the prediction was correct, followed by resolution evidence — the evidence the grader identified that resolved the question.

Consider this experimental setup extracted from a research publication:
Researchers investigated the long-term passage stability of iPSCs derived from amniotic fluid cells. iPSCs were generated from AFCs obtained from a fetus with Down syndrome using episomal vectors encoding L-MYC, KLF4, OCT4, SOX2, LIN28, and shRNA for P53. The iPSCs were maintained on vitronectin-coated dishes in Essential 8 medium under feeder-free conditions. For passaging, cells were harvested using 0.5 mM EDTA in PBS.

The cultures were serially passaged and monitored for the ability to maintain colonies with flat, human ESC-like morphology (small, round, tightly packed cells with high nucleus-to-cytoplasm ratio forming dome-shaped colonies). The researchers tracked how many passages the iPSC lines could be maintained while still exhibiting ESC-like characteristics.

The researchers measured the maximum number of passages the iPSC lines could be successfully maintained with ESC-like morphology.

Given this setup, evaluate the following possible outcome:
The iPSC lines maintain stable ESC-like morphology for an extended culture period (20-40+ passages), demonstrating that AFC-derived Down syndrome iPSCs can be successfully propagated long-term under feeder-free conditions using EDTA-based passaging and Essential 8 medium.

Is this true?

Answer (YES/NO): YES